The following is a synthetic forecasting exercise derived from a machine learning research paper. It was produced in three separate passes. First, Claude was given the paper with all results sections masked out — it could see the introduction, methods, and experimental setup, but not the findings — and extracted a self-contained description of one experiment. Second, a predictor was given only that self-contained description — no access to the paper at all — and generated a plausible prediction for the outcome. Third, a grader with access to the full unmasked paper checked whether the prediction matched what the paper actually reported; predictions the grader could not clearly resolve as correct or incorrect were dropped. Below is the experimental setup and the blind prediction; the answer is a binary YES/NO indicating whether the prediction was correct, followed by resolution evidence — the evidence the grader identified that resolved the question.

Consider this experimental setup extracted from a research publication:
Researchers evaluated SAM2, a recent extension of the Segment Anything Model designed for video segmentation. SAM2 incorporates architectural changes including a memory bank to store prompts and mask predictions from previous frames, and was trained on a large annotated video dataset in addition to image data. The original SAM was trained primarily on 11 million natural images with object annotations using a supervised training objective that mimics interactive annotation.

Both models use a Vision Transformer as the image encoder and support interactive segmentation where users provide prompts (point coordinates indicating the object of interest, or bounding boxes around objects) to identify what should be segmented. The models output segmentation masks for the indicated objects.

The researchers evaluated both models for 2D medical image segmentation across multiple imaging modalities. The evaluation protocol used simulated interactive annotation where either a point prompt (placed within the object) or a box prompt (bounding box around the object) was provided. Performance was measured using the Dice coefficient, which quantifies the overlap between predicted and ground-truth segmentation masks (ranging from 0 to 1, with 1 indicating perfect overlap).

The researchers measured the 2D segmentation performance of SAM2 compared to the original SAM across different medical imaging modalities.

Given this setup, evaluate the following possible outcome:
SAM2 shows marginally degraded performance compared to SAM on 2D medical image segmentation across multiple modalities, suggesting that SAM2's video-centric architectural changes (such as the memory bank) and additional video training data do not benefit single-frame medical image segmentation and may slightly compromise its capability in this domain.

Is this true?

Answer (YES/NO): YES